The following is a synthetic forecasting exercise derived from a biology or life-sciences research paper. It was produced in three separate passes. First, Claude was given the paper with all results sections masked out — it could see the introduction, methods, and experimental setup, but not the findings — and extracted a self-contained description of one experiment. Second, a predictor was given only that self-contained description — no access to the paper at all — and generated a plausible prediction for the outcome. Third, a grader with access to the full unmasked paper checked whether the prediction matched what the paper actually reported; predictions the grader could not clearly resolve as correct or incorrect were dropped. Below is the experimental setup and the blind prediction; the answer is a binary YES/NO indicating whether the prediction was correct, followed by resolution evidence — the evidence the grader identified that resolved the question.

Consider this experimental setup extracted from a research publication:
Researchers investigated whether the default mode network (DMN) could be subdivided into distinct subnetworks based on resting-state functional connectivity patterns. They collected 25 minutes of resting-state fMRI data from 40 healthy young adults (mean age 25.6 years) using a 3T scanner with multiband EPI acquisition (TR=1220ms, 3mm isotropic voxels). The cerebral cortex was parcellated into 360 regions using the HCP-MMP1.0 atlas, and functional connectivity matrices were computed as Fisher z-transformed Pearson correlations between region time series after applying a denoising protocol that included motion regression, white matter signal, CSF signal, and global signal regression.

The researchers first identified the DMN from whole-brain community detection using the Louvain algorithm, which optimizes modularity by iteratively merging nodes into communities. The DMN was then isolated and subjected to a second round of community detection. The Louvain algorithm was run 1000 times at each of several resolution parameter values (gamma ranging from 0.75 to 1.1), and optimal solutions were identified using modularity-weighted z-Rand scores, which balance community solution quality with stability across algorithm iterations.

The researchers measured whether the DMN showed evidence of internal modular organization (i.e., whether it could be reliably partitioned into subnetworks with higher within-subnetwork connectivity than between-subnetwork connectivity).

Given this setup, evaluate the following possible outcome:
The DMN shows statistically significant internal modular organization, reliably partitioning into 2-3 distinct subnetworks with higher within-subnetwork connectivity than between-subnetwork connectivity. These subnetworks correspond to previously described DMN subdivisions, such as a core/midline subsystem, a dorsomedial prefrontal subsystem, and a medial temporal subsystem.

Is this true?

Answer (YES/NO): NO